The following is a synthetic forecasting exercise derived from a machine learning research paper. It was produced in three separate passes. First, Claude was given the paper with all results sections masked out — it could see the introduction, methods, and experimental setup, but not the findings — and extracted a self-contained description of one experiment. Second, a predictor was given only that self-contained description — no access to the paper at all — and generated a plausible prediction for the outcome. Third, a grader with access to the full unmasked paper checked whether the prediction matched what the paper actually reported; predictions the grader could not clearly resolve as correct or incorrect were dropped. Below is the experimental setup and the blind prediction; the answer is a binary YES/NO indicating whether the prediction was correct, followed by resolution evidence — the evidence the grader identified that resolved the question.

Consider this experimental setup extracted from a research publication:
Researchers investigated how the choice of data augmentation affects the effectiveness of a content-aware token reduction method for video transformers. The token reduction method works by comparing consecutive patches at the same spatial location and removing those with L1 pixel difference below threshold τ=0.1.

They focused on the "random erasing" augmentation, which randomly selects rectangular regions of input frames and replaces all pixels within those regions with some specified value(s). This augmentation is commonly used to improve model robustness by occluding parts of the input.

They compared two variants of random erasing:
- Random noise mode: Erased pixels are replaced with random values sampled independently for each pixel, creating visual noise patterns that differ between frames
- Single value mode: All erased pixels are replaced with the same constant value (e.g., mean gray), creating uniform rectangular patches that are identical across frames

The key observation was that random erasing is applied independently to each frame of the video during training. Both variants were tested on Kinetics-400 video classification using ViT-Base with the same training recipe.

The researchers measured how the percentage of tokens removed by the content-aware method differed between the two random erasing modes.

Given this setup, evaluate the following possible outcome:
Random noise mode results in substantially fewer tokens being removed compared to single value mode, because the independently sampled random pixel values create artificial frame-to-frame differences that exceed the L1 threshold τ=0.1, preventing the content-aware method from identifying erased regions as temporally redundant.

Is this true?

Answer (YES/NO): YES